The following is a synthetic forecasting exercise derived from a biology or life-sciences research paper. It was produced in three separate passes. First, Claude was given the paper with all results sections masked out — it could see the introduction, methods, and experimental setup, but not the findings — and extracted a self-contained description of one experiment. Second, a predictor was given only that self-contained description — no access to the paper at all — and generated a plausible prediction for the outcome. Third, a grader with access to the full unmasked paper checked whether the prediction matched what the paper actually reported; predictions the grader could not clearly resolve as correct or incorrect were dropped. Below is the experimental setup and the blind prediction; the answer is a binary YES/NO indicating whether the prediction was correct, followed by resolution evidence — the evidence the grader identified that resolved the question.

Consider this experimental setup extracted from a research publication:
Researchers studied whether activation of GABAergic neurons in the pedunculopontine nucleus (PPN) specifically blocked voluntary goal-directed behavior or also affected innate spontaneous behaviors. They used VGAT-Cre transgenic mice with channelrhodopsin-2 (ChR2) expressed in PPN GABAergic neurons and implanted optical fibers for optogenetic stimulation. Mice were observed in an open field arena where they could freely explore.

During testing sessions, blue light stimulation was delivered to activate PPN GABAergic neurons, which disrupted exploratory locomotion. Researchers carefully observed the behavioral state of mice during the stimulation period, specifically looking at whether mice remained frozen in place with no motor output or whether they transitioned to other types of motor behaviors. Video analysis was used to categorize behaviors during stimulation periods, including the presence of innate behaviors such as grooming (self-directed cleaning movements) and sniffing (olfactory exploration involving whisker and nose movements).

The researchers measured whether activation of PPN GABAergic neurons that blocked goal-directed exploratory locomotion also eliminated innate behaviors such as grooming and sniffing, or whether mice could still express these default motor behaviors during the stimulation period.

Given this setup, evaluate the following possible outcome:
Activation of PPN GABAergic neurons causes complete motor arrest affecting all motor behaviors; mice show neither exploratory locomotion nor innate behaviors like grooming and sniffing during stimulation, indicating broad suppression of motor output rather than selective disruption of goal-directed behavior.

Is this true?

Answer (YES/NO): NO